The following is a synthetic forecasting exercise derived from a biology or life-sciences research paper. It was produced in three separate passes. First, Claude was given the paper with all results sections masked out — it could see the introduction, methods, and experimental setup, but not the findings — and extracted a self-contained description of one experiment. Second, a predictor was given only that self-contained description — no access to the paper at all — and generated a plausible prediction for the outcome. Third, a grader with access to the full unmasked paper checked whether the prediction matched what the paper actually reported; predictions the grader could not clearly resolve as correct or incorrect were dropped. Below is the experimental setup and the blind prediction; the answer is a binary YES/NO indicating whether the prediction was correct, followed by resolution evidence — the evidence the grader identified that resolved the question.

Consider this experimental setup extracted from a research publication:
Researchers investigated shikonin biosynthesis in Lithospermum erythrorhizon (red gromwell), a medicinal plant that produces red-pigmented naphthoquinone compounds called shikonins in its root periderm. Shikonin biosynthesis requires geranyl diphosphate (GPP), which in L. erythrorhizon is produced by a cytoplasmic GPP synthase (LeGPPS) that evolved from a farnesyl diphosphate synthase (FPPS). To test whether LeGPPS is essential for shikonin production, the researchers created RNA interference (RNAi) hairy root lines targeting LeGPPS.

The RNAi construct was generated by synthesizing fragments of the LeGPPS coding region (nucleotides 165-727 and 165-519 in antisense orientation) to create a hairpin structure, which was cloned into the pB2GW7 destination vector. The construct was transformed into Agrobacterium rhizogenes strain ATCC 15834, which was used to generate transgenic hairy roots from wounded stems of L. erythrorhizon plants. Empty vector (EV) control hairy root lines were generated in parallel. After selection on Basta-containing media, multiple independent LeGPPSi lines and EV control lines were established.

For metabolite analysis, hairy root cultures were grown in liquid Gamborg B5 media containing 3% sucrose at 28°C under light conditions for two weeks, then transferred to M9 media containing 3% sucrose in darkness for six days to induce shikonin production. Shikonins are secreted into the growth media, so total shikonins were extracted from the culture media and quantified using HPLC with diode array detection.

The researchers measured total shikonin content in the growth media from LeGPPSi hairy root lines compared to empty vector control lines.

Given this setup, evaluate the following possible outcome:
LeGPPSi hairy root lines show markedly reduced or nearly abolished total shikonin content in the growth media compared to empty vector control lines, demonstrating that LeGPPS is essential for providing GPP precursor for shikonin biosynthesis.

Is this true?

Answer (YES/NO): YES